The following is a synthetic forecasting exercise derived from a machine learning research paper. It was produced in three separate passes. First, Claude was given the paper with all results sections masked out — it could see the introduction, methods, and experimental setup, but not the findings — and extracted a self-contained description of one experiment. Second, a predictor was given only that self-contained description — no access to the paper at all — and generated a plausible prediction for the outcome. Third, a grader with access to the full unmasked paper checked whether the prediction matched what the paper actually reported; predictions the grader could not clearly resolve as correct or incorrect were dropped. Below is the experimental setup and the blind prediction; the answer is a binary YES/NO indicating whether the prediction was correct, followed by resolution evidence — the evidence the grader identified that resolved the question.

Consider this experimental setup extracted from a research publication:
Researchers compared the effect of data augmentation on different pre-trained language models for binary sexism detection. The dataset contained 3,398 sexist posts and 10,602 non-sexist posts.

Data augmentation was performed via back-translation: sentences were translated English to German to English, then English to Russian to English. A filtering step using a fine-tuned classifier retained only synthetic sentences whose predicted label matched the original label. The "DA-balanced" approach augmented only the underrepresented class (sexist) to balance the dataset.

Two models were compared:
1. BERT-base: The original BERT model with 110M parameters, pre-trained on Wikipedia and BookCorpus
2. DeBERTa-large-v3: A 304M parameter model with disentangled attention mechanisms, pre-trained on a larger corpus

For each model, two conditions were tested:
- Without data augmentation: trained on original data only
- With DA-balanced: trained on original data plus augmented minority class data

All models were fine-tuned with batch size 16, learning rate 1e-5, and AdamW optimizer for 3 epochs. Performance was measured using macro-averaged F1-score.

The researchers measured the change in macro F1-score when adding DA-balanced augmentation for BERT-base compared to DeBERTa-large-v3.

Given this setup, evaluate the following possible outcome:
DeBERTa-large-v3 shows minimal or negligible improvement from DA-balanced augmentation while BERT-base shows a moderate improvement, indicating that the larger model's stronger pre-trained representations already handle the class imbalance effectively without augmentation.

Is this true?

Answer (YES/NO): NO